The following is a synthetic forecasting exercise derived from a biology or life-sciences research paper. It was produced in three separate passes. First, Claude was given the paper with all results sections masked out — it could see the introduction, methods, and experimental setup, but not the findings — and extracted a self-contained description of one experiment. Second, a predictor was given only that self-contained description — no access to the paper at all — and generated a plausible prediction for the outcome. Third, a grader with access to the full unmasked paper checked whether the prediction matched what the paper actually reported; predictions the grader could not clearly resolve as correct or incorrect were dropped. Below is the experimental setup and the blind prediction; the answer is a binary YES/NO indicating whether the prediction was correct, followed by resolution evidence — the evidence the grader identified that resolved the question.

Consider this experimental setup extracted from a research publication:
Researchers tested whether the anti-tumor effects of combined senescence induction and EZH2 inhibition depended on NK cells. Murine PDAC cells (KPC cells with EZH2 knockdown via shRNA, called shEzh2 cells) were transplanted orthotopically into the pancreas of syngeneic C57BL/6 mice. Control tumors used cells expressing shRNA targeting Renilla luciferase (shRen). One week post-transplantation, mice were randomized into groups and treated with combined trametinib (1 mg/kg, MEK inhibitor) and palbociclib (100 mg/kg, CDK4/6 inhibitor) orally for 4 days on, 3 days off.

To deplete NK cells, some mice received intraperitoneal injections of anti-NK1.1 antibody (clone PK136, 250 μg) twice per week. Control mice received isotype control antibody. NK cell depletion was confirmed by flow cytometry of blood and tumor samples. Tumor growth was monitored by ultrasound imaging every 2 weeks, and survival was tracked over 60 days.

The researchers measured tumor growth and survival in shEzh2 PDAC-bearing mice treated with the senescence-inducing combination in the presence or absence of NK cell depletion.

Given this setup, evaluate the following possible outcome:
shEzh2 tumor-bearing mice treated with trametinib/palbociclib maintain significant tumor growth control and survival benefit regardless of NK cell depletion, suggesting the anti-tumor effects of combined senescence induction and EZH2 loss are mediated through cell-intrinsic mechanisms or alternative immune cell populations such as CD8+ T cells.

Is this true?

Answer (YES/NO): NO